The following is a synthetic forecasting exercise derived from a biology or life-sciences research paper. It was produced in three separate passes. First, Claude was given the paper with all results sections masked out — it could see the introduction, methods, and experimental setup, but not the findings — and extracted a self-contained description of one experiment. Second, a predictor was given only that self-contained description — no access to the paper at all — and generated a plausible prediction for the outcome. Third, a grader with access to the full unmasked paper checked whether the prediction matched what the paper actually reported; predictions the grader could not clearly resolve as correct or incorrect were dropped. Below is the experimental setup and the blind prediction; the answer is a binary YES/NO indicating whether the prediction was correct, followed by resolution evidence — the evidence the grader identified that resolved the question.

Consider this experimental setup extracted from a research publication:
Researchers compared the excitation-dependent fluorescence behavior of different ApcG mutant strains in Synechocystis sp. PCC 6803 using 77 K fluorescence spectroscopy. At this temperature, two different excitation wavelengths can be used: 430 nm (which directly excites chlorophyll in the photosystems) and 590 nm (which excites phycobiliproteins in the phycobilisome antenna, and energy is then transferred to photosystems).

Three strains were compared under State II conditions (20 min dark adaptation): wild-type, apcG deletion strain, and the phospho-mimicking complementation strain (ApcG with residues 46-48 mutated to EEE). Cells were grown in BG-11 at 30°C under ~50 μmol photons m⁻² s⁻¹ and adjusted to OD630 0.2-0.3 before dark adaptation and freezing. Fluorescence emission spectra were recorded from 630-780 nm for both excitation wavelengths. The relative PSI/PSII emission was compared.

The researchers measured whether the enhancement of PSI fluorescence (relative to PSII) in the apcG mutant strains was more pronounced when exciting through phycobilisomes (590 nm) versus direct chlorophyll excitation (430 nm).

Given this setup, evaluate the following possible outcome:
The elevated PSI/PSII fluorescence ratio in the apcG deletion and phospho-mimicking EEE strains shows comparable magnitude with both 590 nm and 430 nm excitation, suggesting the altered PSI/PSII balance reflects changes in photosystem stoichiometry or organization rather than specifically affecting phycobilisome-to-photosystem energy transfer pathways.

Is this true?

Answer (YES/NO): NO